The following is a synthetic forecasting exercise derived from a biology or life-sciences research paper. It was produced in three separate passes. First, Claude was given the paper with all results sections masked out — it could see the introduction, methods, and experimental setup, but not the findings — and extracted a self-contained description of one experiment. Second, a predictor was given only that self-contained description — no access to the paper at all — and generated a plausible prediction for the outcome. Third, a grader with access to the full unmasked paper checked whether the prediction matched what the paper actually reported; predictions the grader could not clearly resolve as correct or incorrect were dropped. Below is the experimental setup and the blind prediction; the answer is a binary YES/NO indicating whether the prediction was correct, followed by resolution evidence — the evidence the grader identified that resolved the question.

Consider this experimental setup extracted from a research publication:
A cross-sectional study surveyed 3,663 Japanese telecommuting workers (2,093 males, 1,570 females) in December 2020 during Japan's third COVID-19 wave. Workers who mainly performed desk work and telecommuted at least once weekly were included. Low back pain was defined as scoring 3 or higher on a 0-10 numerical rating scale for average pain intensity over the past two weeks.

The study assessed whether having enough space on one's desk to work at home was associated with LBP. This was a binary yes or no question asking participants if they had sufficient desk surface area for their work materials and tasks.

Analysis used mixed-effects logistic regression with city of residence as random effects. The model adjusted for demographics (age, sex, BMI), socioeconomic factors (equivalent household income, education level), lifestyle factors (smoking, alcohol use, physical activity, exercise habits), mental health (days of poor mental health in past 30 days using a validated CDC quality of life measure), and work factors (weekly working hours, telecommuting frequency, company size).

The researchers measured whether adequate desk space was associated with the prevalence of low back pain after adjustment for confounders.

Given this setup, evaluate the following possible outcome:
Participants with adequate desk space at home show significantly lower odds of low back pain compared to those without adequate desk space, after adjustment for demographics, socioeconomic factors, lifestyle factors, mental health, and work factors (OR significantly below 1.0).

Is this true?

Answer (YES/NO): YES